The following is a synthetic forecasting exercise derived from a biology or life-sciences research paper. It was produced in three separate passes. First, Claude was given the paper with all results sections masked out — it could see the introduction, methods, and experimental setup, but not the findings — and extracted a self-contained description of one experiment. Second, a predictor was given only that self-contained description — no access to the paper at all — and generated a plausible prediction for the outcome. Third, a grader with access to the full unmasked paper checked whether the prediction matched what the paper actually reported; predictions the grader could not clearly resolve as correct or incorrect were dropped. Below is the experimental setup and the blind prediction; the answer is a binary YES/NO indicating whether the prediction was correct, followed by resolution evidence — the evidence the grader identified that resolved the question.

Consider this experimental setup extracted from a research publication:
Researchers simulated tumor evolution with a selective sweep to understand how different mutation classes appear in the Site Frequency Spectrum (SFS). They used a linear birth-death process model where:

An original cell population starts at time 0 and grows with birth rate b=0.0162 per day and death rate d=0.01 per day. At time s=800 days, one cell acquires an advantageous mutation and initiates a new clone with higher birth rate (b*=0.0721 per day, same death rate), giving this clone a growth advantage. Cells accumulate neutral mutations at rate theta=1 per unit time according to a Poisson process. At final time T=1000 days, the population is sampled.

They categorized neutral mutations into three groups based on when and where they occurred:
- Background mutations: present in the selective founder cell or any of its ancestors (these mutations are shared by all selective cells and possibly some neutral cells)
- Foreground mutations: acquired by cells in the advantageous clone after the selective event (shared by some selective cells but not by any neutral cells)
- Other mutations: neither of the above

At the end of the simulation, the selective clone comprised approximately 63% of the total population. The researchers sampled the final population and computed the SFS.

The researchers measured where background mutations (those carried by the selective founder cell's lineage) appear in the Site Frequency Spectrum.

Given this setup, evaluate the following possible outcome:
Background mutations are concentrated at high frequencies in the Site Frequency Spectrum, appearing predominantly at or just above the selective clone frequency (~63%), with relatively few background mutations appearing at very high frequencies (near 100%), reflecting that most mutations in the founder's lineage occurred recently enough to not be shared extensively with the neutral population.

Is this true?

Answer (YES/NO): YES